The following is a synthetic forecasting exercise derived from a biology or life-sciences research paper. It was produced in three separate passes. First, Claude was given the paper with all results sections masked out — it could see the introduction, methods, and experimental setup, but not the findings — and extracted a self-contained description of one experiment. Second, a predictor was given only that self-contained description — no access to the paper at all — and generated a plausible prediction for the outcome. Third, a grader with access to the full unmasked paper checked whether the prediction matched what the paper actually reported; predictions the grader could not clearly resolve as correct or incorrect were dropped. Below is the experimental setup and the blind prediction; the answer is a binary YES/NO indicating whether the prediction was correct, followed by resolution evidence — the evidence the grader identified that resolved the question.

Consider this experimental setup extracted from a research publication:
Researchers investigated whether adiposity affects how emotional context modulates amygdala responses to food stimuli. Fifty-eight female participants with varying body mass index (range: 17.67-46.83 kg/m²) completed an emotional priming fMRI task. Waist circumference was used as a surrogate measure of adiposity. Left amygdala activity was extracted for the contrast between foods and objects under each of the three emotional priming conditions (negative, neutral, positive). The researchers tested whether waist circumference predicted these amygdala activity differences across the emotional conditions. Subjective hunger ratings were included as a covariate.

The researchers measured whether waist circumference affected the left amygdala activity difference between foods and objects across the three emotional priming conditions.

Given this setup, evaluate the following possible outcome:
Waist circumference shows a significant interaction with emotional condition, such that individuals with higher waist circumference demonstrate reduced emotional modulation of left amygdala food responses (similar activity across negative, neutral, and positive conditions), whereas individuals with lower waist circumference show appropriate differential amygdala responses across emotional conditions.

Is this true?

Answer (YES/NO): NO